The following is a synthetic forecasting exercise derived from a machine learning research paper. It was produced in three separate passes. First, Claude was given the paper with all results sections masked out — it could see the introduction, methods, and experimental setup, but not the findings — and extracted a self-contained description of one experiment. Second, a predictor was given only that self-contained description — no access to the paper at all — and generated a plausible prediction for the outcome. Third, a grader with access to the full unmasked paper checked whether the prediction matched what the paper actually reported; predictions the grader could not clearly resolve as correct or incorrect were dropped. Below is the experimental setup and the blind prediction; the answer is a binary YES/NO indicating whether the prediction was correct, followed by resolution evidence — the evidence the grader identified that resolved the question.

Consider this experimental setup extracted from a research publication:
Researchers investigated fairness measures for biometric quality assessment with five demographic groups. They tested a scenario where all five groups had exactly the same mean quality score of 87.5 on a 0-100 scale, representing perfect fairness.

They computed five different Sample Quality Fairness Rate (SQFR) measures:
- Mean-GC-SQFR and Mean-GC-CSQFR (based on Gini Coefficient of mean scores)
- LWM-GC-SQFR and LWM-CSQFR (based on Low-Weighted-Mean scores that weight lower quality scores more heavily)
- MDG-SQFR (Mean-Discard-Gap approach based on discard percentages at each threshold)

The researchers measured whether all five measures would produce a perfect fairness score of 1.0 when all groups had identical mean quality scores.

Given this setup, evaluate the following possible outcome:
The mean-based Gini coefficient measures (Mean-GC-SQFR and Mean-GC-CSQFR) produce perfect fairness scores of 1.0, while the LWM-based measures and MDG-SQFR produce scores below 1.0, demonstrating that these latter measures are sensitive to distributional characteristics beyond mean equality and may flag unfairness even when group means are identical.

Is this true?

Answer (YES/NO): NO